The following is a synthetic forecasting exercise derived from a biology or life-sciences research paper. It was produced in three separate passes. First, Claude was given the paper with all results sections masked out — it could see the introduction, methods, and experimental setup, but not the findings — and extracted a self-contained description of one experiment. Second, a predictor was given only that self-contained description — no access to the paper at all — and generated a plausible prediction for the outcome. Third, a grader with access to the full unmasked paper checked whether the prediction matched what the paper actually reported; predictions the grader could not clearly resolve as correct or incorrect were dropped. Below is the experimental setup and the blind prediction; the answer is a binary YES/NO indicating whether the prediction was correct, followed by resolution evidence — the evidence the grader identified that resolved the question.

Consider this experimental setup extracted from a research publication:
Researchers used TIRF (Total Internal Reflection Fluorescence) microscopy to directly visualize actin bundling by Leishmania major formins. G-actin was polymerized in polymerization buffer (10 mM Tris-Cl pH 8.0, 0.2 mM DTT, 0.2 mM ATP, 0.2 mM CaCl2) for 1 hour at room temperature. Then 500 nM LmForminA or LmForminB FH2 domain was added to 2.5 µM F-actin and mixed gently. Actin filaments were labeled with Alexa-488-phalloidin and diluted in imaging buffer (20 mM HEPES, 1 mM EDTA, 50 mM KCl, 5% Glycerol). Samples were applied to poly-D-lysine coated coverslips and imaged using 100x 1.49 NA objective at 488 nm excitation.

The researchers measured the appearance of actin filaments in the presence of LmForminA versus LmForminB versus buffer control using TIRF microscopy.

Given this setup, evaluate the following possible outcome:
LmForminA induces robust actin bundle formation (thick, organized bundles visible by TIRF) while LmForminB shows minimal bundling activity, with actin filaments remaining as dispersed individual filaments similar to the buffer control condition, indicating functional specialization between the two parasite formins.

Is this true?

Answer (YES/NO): NO